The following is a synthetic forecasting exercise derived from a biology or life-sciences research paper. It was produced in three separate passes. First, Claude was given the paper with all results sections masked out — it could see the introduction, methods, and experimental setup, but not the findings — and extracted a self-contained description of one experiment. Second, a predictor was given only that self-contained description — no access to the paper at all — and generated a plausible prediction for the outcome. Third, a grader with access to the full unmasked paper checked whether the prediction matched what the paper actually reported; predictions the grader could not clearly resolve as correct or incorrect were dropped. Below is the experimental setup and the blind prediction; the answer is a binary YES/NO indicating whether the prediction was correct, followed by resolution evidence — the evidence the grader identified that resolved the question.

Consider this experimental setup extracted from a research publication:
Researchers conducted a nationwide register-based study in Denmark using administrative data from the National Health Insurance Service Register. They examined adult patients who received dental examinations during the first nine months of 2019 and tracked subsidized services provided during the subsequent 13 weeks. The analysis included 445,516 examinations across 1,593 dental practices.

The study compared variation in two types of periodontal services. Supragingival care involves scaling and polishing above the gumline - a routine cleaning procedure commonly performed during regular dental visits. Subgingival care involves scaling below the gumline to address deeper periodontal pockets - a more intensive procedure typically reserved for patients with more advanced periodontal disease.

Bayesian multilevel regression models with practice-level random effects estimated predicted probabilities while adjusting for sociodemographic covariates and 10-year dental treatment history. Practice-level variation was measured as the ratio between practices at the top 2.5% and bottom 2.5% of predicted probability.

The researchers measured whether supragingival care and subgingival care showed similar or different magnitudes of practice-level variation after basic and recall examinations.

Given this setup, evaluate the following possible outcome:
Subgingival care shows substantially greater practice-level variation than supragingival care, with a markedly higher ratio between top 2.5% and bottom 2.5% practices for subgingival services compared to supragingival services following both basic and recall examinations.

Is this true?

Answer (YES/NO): YES